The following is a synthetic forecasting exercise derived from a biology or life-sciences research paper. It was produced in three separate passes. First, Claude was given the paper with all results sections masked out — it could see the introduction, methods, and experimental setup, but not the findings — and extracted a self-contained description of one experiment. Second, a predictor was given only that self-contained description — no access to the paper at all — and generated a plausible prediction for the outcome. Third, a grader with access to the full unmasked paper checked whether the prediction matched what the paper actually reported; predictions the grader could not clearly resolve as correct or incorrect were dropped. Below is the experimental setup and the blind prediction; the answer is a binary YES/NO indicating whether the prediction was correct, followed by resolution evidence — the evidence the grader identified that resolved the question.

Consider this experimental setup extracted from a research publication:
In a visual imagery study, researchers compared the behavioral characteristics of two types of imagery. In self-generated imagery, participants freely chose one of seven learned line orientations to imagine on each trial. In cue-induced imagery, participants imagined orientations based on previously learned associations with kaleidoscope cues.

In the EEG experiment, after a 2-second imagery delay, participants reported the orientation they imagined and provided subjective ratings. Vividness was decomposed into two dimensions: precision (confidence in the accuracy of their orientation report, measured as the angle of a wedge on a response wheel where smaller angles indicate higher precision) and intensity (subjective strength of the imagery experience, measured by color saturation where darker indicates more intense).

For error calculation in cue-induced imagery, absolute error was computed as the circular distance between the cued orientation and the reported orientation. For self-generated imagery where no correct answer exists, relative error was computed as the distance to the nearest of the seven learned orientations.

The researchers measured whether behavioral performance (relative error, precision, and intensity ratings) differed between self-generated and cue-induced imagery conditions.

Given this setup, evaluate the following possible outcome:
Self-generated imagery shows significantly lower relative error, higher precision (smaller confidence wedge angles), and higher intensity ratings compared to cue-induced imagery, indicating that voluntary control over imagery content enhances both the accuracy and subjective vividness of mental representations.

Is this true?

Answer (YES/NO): NO